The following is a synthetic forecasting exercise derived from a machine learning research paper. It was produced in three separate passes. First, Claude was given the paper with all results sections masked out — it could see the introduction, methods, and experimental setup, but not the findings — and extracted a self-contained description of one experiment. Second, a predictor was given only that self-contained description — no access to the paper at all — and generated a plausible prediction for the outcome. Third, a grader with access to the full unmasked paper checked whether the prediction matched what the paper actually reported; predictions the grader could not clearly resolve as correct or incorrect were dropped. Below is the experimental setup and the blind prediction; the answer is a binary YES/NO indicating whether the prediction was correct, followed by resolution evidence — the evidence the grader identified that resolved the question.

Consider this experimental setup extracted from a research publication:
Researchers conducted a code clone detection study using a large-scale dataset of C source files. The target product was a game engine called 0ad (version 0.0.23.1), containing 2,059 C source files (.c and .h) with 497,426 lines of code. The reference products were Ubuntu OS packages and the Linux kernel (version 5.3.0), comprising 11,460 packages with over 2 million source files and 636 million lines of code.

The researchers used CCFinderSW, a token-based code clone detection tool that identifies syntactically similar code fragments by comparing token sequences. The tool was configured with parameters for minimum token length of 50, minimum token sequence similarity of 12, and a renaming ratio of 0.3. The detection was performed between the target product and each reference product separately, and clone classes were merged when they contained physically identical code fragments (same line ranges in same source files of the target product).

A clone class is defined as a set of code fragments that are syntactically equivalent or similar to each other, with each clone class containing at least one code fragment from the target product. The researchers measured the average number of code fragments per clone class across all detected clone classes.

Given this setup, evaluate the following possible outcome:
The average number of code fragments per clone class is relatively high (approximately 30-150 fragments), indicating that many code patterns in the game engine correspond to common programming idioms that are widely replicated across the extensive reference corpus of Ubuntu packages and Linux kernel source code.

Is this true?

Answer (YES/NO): NO